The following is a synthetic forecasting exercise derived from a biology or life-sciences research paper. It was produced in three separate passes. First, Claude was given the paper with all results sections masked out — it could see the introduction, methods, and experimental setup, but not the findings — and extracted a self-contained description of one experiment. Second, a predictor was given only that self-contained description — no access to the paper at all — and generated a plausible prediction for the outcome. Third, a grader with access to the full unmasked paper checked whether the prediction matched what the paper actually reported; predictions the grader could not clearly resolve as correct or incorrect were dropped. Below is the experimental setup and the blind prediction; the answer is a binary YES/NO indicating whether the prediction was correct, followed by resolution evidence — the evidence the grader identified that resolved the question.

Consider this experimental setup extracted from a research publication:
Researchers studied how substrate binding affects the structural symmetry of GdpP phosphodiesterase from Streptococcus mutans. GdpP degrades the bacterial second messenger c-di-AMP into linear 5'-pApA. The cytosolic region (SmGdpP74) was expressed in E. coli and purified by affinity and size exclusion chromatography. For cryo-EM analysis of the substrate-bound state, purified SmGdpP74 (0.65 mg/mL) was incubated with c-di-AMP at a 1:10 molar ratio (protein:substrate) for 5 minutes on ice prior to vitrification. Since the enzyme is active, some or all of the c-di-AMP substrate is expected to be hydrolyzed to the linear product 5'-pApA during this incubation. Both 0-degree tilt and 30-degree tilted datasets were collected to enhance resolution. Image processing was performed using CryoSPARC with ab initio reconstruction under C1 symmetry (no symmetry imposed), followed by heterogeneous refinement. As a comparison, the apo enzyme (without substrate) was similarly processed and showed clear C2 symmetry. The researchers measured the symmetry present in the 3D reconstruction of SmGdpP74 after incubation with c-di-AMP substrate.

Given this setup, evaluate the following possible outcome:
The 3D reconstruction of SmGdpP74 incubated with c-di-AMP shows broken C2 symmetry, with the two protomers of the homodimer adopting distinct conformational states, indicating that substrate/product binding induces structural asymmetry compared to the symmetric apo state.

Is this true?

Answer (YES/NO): YES